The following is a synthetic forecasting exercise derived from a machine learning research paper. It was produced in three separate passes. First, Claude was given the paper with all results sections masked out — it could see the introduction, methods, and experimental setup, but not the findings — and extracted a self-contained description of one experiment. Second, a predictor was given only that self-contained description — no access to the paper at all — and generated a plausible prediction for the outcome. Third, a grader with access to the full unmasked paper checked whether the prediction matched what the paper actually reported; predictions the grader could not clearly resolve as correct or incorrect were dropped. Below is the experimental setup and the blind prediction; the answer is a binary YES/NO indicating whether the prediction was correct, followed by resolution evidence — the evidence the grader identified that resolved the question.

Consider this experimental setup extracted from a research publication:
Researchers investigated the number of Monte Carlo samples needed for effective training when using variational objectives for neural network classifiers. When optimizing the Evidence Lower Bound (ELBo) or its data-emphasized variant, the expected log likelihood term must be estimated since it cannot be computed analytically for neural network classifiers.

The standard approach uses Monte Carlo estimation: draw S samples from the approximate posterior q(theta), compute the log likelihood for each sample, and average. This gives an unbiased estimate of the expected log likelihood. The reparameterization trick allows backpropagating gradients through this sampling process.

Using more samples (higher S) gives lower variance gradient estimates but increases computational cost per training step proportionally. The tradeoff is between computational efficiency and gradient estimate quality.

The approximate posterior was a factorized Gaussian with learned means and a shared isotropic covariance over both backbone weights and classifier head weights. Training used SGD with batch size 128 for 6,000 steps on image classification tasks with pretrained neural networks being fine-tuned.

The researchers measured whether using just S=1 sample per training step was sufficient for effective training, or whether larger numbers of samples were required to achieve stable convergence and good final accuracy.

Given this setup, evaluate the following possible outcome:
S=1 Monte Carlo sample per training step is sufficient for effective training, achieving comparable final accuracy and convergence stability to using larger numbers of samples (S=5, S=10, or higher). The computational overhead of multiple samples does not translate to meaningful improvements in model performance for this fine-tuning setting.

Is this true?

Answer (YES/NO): YES